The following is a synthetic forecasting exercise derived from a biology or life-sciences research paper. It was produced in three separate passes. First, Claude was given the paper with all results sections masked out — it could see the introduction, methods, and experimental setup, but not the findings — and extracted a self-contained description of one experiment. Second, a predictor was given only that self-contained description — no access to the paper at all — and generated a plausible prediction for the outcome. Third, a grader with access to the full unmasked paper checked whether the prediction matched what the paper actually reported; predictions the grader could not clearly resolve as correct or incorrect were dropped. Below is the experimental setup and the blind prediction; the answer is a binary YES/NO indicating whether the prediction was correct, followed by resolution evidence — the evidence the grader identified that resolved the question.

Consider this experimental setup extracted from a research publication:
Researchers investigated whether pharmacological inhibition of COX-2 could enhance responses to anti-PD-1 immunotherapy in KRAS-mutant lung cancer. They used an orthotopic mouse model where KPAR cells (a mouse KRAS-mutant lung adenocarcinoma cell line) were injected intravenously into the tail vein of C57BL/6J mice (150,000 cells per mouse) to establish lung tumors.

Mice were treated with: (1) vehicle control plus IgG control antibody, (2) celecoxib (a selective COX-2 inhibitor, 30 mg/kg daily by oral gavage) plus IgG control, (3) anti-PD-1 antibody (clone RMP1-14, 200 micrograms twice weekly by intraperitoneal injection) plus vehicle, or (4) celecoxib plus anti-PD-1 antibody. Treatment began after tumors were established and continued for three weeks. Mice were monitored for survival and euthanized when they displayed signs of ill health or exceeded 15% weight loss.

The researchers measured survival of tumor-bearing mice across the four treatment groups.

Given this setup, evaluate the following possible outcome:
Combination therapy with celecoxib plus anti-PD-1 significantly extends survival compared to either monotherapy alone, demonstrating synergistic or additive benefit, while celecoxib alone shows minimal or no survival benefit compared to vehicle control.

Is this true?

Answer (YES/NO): NO